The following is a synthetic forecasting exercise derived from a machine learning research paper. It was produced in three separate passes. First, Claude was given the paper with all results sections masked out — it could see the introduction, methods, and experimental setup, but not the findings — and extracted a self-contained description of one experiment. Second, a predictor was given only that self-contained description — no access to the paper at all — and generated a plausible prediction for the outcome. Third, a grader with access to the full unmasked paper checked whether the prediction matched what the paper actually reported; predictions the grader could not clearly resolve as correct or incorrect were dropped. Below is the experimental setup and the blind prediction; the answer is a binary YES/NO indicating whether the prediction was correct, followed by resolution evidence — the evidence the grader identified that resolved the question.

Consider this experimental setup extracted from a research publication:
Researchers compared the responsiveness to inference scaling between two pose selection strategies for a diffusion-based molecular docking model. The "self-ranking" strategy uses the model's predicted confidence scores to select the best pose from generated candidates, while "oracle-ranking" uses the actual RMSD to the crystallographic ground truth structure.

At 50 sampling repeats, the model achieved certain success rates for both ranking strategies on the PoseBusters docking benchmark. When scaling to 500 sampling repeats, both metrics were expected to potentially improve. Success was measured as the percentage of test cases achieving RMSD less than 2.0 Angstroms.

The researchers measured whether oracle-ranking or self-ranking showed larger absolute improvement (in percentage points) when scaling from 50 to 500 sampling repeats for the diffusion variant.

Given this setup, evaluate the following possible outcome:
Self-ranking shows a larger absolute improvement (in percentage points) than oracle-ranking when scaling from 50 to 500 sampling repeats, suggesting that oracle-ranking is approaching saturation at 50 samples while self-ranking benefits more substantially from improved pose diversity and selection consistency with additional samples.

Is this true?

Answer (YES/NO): NO